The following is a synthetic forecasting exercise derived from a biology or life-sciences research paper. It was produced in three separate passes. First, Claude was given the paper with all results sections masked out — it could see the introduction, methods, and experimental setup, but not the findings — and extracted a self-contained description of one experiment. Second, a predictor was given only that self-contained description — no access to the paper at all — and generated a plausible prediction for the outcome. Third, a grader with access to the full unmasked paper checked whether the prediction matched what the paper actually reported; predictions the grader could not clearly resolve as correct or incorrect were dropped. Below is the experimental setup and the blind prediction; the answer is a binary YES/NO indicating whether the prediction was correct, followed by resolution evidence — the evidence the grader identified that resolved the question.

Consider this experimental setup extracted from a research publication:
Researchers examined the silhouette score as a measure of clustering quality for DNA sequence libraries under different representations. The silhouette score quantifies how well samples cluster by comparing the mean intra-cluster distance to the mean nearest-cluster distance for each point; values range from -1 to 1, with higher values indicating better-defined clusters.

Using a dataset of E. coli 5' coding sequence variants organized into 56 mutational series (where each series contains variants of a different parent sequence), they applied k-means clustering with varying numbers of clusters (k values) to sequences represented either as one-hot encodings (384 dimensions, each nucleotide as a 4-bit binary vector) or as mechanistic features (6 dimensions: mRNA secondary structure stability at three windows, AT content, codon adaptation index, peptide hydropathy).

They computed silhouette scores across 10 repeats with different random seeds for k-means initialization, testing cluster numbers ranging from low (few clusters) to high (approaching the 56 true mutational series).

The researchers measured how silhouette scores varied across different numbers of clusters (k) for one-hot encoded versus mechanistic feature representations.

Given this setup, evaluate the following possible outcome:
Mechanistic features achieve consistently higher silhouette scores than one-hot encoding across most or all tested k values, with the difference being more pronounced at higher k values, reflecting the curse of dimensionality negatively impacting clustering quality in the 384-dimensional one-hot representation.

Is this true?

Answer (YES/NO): NO